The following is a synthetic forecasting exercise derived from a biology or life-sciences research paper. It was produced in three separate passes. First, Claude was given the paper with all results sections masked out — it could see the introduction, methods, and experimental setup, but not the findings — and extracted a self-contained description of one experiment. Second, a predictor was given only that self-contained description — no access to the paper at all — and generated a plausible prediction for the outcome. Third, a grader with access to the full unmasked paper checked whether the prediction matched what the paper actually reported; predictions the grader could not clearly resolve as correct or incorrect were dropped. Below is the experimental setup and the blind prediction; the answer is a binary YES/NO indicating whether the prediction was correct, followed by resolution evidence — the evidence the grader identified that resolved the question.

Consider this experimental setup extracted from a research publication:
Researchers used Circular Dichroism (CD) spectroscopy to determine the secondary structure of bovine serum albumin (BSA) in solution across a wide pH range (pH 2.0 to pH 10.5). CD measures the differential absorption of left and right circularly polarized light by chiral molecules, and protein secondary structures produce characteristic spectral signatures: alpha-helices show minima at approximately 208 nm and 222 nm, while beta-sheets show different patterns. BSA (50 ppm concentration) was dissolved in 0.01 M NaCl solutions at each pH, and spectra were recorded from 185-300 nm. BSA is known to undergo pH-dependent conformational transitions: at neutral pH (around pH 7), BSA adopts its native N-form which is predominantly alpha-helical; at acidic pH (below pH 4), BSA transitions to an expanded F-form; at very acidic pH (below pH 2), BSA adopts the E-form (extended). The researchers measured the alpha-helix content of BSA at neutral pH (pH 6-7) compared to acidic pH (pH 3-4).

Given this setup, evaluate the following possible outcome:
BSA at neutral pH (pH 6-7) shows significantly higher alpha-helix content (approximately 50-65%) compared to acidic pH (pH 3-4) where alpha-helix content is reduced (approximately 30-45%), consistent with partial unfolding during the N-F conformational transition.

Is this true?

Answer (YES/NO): NO